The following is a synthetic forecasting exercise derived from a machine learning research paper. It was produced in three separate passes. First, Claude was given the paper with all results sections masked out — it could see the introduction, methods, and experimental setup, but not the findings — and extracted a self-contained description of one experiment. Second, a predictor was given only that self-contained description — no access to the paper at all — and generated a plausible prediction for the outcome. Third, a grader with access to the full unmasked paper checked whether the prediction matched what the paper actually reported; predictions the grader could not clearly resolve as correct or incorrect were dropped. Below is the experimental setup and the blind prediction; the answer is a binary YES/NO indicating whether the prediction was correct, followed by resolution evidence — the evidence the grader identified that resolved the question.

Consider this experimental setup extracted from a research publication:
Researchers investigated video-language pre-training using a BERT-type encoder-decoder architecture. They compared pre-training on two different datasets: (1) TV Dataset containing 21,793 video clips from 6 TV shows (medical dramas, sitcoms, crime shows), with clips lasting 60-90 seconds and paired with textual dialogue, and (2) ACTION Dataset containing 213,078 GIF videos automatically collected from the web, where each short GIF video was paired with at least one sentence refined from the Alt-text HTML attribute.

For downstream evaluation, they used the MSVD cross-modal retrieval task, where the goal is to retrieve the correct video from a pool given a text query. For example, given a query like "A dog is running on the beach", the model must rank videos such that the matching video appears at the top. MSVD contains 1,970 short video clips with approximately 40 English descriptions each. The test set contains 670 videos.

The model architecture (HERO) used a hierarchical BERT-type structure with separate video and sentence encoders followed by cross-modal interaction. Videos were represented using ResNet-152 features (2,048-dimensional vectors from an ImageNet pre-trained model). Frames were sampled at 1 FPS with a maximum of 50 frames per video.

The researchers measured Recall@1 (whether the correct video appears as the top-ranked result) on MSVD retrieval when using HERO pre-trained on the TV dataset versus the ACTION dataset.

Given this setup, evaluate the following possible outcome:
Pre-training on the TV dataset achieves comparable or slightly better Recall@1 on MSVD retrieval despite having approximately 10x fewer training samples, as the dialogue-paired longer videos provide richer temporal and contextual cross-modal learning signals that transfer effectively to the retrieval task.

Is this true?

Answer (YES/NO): NO